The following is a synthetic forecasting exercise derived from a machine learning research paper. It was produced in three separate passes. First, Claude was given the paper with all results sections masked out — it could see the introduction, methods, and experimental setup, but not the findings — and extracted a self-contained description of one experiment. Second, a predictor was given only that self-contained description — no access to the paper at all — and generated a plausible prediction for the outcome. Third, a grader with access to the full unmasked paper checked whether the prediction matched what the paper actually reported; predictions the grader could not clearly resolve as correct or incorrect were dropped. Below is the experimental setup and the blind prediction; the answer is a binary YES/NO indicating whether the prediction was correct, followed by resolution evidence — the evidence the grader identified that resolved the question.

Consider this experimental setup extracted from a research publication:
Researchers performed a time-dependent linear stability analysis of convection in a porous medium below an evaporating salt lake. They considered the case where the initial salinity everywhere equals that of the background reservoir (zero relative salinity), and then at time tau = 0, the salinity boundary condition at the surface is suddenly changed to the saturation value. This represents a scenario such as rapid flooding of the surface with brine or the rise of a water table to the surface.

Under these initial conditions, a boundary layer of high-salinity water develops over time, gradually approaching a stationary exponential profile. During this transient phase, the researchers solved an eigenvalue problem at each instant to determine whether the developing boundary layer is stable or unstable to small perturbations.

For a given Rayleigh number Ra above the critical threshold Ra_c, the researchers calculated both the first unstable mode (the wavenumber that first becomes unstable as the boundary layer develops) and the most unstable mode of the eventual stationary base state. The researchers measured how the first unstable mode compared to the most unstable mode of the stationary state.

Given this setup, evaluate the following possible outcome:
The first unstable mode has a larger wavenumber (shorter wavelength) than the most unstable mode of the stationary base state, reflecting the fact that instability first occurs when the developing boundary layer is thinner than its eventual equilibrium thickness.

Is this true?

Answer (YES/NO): YES